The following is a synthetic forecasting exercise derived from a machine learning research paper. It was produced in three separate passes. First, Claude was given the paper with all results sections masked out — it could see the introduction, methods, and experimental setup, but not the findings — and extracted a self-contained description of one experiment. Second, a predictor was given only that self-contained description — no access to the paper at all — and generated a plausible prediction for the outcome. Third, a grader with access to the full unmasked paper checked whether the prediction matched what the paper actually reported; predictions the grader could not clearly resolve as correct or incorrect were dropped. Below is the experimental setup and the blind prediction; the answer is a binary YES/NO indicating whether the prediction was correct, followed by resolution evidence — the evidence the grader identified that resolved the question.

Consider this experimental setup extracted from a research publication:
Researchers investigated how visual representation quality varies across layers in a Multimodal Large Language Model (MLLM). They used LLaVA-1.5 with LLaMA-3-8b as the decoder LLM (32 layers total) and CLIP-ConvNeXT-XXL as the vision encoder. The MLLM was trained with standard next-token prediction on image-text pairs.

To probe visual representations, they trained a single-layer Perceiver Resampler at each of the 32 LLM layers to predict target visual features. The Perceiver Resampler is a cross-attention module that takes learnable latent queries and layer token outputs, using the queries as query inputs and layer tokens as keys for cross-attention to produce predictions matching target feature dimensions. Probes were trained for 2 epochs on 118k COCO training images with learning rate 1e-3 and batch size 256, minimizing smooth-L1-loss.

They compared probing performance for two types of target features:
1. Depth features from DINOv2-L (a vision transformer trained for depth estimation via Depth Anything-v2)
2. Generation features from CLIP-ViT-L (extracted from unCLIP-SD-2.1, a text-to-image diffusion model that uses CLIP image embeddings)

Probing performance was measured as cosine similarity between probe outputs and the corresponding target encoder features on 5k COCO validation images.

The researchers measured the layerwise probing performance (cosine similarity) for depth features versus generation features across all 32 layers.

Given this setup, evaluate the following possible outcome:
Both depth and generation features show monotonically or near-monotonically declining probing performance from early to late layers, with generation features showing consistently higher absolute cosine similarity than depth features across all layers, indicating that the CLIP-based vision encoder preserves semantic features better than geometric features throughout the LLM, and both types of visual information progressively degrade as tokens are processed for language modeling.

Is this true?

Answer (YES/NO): NO